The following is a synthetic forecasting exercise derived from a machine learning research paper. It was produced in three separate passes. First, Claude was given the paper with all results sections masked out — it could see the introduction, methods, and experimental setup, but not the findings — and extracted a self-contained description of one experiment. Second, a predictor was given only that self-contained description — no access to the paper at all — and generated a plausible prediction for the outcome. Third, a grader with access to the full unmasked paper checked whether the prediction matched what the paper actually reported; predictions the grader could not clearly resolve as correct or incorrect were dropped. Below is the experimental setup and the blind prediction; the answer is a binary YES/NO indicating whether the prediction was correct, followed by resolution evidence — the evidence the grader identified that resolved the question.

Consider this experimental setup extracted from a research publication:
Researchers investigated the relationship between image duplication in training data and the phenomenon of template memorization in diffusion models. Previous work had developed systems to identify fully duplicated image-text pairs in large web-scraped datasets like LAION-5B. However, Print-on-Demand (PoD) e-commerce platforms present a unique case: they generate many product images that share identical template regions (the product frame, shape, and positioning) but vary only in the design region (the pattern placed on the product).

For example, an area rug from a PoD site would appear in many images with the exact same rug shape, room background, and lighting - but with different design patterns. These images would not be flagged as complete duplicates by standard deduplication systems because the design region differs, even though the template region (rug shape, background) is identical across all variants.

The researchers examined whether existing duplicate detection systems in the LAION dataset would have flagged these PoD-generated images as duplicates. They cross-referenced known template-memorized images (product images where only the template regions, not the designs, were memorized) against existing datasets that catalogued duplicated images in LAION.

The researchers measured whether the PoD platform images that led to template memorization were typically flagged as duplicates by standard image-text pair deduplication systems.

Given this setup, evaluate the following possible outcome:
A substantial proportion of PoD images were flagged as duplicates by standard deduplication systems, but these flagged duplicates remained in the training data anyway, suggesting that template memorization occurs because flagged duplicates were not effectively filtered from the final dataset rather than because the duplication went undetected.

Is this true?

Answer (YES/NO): NO